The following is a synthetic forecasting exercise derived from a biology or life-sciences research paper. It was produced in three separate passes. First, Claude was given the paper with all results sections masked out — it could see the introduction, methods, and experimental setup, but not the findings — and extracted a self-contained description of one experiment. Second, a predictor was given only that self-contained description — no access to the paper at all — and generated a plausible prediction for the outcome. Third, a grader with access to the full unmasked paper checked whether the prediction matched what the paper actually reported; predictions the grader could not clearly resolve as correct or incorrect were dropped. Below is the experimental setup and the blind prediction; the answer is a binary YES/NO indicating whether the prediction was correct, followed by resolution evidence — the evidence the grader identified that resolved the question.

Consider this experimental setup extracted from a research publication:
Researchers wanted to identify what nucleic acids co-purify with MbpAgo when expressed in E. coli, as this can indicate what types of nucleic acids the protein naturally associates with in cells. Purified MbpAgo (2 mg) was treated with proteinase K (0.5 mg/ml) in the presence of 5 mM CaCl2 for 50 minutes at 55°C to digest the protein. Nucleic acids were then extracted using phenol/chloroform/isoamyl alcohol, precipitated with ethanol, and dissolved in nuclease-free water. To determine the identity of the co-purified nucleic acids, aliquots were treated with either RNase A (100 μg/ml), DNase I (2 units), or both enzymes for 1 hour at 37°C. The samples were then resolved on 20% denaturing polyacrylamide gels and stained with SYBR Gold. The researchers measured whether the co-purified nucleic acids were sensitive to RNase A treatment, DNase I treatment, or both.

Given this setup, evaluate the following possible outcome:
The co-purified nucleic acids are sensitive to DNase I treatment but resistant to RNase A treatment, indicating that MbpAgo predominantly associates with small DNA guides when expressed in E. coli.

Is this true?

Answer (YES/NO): NO